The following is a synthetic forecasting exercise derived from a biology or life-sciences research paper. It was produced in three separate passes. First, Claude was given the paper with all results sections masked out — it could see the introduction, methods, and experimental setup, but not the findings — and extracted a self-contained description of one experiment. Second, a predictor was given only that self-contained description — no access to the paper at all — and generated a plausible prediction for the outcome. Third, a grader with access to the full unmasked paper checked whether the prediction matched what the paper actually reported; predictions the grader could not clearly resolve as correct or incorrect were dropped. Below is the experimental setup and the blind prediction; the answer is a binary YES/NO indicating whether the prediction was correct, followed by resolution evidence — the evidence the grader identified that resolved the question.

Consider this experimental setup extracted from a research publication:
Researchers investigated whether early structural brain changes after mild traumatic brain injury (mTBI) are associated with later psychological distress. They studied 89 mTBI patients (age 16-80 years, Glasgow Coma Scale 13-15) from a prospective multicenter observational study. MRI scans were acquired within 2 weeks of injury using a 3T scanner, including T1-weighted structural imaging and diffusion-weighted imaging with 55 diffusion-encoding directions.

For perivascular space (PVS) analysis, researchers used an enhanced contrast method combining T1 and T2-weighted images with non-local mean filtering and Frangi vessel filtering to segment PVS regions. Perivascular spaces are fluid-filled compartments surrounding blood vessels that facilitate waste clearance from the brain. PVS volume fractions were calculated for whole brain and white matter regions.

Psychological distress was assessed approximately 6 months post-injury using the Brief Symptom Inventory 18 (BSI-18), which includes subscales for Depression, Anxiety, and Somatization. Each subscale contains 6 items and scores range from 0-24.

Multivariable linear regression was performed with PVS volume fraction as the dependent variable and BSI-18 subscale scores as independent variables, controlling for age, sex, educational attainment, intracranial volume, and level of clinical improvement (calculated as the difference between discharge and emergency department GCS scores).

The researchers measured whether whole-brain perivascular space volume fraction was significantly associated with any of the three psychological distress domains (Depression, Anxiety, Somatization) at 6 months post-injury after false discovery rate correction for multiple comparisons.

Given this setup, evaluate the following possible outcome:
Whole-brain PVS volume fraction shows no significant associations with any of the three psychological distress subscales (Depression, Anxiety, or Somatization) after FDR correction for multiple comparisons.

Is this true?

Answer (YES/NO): NO